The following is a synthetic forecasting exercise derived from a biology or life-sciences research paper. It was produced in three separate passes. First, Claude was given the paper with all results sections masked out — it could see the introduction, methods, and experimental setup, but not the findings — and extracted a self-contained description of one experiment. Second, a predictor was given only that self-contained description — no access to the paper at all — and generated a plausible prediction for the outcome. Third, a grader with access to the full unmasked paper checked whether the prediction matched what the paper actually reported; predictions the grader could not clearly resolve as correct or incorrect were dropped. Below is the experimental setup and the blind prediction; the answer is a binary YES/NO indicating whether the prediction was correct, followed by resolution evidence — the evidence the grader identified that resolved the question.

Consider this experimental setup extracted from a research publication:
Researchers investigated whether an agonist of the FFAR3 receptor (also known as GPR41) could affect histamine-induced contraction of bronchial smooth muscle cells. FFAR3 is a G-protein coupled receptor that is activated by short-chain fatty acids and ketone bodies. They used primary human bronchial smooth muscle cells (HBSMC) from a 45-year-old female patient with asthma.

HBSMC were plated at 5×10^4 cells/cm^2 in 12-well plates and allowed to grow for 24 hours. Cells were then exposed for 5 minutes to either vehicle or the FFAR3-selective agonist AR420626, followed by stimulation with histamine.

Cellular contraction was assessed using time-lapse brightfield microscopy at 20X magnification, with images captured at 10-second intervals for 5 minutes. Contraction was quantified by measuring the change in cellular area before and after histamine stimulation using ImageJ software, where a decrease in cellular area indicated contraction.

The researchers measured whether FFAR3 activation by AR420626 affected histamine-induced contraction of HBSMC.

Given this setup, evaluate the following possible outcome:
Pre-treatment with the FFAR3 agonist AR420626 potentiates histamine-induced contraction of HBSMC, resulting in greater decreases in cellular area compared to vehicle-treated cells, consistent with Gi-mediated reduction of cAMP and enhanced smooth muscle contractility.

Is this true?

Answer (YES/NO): NO